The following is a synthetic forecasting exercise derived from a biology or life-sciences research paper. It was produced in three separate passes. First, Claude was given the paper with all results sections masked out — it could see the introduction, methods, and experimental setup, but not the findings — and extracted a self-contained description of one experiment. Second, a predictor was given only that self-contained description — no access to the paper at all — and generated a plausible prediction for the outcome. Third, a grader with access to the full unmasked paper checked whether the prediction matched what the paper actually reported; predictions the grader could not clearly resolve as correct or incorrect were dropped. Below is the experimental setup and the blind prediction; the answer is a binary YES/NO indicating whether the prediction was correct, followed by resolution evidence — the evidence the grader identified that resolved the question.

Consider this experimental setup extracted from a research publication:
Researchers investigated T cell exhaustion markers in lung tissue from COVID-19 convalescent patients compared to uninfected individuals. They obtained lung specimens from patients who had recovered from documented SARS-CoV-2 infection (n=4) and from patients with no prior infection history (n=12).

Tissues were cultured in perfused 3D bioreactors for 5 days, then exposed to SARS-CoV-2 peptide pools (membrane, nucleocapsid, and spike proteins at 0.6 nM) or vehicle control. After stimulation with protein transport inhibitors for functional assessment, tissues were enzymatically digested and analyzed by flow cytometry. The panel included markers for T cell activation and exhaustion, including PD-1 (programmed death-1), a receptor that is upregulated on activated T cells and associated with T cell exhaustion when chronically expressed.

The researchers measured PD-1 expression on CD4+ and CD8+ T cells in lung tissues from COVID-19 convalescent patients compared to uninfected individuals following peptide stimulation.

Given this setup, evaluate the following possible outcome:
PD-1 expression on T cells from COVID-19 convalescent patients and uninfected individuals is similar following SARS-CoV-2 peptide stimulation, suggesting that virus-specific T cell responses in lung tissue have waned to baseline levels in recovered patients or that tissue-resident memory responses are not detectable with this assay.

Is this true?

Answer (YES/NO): NO